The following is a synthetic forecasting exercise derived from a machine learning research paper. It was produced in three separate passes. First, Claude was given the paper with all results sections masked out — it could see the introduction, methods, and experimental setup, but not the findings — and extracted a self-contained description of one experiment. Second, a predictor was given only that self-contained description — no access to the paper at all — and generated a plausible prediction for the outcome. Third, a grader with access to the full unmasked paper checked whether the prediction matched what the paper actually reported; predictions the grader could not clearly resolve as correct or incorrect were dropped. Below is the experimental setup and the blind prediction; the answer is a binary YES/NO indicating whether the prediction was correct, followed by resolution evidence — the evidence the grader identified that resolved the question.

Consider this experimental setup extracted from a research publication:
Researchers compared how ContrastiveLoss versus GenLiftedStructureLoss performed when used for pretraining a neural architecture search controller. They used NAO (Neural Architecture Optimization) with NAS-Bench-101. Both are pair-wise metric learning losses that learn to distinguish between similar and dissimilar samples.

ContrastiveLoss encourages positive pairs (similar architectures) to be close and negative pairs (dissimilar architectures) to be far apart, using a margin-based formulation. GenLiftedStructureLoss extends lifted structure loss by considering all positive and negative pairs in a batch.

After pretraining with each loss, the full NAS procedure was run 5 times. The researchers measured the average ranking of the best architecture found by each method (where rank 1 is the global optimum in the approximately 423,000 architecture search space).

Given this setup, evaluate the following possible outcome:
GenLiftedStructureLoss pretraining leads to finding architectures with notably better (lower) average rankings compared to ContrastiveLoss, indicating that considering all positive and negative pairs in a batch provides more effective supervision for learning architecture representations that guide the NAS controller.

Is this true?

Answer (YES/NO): NO